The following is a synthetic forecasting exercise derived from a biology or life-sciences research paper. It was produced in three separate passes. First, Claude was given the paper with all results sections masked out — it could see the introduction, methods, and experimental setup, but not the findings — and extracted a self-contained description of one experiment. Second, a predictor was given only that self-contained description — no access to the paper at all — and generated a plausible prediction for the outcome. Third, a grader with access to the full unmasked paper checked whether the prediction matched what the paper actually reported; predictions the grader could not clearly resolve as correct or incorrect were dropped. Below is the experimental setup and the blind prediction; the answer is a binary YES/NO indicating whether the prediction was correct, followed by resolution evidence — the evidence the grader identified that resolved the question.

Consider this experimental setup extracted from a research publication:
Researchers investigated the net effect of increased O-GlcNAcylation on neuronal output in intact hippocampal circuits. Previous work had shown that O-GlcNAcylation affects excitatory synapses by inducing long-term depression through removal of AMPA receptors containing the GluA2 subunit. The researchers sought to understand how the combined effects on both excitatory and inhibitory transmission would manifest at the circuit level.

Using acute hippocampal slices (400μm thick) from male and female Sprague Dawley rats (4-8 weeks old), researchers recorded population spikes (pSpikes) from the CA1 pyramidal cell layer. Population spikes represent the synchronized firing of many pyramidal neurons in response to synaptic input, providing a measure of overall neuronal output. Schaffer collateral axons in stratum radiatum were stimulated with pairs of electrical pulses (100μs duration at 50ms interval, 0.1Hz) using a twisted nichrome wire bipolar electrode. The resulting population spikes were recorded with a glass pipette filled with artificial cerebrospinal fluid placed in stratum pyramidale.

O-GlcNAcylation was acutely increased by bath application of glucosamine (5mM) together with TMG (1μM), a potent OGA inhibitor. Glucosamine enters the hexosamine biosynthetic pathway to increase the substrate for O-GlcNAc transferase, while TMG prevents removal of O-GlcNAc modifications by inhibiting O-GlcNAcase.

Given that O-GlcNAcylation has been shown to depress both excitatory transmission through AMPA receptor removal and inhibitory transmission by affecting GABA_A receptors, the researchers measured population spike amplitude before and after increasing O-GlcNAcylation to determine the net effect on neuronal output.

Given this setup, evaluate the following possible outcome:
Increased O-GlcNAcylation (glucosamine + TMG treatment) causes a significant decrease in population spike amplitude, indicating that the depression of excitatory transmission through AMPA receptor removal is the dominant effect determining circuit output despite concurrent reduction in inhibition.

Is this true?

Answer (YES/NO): NO